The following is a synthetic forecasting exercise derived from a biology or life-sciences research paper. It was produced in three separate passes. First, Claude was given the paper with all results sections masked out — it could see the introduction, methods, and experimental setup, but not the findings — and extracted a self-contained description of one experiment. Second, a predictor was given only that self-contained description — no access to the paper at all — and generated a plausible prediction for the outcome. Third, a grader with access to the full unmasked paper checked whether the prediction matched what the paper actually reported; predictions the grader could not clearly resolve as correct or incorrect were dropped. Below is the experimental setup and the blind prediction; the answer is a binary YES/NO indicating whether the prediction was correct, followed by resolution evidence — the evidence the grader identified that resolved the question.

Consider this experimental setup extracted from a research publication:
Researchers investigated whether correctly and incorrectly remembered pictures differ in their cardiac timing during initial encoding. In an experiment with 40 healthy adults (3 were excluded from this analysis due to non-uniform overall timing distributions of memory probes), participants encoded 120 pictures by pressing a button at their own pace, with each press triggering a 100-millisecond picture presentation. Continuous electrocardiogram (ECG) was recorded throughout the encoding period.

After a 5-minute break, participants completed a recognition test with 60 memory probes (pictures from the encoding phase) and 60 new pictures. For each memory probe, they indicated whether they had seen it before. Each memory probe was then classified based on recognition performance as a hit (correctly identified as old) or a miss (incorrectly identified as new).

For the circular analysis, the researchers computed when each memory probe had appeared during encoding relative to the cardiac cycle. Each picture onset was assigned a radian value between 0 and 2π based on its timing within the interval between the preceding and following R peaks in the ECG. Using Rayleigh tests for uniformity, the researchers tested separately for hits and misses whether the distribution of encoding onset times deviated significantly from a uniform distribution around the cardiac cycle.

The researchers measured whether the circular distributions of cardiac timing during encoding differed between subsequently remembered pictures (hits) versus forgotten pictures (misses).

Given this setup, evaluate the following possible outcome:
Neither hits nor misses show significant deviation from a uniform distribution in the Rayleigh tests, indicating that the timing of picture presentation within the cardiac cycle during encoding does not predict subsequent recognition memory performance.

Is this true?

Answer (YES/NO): YES